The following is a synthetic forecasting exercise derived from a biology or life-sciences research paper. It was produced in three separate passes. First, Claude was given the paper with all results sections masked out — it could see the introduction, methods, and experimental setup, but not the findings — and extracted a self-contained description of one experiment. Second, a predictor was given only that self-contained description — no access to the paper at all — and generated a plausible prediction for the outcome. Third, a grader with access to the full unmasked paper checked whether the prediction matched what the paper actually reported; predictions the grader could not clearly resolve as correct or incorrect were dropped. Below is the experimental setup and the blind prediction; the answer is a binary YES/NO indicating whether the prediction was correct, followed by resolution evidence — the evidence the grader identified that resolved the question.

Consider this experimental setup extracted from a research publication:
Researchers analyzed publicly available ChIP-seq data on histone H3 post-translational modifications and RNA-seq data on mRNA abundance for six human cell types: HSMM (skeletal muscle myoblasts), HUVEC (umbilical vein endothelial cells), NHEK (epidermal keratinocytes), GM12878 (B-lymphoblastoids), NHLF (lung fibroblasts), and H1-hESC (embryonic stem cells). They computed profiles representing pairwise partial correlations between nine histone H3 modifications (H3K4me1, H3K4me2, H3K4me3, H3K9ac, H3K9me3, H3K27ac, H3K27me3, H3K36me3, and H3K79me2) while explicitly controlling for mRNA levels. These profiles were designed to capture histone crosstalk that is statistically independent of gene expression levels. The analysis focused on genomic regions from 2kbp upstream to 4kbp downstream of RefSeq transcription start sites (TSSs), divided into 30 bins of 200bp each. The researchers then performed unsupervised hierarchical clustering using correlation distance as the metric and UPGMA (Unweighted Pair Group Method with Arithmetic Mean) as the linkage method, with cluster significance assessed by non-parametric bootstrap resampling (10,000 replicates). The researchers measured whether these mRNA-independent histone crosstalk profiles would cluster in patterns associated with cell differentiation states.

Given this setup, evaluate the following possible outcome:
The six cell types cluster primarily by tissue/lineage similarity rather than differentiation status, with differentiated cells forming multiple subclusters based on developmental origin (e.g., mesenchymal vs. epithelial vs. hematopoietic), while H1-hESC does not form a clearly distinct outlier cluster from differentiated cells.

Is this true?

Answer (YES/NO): NO